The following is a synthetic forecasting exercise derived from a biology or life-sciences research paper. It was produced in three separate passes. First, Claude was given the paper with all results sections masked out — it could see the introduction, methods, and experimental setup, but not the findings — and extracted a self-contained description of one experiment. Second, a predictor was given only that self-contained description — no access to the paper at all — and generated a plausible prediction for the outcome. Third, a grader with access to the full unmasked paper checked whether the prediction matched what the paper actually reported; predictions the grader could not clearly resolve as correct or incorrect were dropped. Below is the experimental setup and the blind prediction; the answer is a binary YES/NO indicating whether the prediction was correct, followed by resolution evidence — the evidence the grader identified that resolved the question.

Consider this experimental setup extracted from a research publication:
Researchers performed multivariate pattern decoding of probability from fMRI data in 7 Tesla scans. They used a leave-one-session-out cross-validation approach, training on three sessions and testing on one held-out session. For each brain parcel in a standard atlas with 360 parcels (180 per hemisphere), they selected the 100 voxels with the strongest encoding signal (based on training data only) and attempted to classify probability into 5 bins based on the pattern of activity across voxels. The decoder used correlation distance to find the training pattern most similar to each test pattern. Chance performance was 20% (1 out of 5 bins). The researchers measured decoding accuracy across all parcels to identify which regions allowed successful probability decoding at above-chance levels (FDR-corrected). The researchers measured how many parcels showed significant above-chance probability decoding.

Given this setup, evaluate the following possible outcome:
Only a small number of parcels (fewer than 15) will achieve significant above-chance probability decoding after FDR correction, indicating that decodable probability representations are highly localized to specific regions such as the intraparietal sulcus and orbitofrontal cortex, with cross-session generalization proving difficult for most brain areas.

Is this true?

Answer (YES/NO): NO